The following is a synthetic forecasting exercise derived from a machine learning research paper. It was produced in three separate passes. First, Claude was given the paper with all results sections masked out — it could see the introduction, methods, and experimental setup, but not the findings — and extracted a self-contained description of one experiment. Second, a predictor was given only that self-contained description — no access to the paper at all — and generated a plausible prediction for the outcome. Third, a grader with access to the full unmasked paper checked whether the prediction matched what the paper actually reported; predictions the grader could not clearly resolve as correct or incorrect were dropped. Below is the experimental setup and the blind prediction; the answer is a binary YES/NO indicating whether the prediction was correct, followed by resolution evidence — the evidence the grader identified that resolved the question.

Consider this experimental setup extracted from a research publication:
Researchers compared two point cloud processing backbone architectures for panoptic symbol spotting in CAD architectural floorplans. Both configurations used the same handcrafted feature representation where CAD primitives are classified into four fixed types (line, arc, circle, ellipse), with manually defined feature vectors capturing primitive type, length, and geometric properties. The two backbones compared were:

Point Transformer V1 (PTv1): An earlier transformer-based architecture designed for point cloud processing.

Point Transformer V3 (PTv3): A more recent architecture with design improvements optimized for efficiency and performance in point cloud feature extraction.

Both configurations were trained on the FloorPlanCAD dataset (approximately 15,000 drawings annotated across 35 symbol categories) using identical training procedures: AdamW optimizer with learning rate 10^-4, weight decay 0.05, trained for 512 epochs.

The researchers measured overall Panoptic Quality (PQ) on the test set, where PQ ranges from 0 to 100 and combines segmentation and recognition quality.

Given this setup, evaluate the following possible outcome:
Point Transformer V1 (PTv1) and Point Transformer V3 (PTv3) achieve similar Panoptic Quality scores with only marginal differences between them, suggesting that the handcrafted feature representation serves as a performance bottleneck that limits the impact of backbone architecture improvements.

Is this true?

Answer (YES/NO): YES